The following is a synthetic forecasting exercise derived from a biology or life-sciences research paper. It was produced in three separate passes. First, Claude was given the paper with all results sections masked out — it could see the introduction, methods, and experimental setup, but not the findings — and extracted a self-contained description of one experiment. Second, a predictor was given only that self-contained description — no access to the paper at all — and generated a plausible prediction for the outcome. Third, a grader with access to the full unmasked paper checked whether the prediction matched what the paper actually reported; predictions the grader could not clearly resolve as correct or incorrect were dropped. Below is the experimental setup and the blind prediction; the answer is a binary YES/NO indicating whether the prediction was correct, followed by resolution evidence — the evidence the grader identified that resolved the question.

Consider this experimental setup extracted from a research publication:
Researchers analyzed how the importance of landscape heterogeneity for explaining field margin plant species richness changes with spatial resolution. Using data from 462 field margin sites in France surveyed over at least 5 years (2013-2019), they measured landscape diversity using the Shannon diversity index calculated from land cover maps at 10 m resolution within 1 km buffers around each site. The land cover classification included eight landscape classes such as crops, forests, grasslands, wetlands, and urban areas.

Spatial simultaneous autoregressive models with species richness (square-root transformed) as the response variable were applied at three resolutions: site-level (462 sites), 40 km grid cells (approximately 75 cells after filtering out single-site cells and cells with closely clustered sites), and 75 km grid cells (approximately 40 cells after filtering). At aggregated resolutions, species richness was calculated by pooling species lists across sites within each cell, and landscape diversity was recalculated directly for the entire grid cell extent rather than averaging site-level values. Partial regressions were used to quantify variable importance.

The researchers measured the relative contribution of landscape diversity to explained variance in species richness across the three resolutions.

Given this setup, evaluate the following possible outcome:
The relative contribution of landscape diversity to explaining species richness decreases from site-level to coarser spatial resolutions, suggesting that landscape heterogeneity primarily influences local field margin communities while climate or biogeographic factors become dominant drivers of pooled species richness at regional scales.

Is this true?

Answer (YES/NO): NO